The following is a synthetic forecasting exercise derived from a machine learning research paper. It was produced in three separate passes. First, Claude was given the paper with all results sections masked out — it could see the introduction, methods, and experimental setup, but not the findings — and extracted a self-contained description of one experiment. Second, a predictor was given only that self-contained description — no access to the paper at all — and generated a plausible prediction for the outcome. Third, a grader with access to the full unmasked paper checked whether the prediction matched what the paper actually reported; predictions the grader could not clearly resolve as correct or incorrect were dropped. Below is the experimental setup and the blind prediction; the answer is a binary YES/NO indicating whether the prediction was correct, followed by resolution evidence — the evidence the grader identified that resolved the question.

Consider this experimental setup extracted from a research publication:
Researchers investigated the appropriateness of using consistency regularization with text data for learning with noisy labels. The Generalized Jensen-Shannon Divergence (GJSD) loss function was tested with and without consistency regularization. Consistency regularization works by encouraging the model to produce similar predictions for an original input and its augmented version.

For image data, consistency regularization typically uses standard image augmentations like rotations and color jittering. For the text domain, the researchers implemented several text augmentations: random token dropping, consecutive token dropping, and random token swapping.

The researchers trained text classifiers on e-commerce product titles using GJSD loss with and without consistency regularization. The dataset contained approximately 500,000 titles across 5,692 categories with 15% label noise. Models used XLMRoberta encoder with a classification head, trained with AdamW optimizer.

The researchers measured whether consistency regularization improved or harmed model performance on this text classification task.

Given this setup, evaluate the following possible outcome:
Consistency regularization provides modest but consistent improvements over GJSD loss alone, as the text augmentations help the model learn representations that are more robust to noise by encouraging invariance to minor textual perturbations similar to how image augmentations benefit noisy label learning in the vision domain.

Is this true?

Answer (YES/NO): NO